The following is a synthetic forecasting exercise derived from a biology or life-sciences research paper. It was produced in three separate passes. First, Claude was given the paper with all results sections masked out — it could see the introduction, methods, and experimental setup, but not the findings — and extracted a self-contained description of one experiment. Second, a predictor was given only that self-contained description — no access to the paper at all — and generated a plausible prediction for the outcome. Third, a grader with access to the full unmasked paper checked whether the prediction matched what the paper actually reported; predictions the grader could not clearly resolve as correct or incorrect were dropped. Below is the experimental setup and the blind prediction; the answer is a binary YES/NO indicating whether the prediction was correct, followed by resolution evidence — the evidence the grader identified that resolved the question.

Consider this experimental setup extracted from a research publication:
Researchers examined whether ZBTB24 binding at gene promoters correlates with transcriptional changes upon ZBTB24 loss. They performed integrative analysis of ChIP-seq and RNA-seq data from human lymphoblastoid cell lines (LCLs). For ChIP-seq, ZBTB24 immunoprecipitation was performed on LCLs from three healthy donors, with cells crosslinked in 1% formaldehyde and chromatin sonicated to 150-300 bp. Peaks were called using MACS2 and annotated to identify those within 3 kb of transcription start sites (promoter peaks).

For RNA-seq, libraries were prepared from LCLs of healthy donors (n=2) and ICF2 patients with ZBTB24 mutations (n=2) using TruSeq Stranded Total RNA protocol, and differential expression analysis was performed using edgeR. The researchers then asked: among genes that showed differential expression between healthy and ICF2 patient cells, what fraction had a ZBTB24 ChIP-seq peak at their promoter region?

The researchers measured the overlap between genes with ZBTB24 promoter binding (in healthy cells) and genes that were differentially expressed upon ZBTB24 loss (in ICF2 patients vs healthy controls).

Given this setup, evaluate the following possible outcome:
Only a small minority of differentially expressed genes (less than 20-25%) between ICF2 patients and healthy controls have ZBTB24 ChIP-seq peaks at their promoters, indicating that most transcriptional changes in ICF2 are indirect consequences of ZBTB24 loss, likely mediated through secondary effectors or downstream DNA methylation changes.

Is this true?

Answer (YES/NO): YES